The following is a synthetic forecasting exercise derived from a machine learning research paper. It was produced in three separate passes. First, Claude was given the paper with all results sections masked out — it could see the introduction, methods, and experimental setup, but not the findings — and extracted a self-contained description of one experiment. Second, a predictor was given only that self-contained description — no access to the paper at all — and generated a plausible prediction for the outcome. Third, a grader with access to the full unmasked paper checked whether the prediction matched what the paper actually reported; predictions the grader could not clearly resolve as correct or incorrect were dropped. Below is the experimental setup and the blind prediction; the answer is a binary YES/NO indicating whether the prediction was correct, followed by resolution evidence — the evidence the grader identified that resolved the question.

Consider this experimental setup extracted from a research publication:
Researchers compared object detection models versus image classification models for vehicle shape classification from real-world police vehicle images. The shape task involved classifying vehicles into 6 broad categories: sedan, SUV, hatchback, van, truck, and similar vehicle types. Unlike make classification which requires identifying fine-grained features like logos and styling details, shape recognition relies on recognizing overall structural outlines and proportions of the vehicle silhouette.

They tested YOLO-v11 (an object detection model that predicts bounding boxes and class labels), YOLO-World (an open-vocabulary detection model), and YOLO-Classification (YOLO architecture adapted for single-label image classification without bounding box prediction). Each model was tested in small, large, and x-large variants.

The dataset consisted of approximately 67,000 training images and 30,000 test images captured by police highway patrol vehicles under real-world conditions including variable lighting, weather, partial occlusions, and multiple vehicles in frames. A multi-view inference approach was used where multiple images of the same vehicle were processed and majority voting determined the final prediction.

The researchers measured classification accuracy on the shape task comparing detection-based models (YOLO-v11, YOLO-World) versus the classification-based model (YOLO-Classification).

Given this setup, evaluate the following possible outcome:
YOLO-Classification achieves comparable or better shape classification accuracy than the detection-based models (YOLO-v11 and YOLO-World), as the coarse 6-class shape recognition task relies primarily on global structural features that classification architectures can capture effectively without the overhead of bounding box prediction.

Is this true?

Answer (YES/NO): NO